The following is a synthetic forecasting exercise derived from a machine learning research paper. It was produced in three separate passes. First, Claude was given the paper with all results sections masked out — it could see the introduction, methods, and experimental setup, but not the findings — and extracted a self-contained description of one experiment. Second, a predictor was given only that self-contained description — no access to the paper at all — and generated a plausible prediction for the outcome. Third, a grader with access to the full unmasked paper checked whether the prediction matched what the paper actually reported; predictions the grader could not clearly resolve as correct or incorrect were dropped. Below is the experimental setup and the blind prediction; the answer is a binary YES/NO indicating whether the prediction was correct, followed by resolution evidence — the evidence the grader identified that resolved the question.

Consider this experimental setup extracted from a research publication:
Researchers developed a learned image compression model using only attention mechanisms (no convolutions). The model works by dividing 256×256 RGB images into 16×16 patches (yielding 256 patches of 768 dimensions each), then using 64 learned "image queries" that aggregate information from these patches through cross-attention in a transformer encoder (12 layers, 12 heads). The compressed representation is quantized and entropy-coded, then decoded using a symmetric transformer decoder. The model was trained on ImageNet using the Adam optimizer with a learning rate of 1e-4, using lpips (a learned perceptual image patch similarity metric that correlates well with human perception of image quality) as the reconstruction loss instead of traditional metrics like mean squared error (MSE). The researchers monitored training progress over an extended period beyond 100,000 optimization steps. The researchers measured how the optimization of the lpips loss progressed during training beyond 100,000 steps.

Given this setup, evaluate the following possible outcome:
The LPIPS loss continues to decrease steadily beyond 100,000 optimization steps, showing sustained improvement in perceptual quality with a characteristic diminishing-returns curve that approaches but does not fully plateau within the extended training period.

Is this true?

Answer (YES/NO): NO